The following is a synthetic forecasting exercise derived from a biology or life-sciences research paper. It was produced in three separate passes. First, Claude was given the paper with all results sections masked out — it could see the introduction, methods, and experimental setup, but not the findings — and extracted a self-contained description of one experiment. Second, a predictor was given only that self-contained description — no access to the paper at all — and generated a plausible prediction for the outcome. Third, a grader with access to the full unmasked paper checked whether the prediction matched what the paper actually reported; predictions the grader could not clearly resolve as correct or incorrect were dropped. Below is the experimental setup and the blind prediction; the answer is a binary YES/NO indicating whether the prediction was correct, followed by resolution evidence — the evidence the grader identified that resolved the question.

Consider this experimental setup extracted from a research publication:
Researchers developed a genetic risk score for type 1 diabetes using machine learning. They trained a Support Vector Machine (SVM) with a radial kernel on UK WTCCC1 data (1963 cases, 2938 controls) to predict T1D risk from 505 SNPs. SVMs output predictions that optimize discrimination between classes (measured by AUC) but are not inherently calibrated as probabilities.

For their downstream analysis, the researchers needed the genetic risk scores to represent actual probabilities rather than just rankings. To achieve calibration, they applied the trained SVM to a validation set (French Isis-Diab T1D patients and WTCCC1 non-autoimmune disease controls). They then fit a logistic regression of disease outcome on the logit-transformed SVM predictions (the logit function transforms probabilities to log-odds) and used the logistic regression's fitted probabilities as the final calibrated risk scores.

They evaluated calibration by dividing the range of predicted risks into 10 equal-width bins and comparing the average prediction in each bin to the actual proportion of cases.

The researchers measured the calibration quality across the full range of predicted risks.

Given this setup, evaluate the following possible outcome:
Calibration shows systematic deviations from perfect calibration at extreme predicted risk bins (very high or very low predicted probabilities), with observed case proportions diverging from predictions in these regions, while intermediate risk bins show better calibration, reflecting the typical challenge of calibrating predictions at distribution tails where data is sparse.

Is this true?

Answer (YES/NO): NO